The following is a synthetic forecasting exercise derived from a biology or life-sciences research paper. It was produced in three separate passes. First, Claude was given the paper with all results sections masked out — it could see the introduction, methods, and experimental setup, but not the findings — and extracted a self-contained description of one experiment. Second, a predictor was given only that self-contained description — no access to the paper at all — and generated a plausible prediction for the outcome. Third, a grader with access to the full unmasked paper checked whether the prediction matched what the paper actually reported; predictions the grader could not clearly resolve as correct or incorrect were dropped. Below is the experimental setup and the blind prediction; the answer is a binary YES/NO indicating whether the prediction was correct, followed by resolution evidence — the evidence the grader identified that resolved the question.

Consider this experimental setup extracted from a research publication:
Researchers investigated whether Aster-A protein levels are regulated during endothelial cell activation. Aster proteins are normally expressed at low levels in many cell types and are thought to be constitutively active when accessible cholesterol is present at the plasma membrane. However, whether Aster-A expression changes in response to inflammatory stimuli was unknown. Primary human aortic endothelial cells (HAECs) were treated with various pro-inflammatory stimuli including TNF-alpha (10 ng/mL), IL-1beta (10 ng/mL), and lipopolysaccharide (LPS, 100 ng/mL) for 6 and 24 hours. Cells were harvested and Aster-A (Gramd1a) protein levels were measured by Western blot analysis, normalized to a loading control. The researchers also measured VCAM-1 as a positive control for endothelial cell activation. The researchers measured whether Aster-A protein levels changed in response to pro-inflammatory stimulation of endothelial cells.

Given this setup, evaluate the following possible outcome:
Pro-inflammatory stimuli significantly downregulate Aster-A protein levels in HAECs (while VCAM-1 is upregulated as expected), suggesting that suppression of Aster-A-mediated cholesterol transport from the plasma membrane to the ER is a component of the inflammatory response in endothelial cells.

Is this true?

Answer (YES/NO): NO